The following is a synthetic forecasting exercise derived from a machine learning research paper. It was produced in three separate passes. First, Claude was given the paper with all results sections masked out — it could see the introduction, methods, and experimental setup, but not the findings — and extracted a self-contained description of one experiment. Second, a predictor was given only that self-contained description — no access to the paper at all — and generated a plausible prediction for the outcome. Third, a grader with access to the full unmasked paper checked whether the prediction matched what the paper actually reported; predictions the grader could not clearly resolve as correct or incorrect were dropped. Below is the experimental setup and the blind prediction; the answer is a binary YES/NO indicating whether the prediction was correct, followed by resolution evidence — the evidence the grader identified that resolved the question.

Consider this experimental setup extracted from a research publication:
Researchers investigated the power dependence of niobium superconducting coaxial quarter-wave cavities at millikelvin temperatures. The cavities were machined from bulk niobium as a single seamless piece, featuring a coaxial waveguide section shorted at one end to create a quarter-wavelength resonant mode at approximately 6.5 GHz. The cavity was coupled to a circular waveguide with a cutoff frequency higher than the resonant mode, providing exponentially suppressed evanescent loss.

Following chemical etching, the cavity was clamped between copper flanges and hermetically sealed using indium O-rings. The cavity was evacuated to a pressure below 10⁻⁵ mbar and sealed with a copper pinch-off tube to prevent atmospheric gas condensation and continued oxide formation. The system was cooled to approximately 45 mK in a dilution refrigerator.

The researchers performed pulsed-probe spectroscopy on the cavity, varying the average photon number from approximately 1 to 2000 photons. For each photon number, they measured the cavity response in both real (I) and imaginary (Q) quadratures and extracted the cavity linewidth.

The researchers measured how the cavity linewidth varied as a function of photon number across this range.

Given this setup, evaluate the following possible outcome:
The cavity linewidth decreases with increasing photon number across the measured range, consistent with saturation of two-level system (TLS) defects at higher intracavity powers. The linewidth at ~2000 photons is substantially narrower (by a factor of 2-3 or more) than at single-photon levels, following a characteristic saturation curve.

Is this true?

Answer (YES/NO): NO